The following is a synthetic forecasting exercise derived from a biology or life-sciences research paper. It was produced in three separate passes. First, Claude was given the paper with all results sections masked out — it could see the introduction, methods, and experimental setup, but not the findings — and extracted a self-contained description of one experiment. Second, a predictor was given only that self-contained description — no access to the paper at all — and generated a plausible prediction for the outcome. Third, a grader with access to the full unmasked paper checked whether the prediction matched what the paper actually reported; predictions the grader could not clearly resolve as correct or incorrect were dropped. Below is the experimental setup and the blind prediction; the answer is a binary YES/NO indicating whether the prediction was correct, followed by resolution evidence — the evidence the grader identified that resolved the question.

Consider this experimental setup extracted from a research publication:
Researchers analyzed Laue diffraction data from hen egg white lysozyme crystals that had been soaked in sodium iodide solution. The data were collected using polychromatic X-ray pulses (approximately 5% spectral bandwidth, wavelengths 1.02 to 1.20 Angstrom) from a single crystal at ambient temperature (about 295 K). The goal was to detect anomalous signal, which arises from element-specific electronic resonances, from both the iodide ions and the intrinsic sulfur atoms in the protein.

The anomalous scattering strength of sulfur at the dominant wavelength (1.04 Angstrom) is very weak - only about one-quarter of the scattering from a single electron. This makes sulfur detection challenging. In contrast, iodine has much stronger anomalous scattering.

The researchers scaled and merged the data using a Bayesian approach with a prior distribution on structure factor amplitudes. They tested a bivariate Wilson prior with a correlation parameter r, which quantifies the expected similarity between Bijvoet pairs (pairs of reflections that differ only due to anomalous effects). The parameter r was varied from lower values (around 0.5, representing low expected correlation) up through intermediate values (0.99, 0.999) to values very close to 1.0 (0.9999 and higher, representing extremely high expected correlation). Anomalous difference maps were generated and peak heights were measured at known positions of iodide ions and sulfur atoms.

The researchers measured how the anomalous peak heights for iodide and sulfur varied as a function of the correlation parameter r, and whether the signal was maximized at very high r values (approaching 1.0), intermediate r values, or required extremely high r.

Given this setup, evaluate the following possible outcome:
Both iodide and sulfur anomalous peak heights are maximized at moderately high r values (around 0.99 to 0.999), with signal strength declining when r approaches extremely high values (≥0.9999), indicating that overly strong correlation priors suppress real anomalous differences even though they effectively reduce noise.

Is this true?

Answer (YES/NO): YES